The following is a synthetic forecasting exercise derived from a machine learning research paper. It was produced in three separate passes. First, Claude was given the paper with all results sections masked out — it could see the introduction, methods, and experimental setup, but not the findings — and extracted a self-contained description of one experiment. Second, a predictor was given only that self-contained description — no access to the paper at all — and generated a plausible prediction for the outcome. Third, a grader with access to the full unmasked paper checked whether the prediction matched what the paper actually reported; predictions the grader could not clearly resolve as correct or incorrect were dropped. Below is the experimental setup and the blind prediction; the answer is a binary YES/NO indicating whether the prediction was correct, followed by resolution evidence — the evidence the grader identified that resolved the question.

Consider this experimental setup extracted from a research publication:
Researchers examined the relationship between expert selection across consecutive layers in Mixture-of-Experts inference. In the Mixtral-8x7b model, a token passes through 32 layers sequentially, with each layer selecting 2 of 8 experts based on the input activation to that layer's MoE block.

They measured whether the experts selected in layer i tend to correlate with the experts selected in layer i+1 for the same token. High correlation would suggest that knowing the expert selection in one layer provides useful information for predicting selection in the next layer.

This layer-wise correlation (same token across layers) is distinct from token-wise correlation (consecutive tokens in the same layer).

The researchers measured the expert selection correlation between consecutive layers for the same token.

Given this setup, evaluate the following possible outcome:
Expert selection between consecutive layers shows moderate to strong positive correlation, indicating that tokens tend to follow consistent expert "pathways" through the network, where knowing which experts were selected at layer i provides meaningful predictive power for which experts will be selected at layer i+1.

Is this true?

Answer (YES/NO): YES